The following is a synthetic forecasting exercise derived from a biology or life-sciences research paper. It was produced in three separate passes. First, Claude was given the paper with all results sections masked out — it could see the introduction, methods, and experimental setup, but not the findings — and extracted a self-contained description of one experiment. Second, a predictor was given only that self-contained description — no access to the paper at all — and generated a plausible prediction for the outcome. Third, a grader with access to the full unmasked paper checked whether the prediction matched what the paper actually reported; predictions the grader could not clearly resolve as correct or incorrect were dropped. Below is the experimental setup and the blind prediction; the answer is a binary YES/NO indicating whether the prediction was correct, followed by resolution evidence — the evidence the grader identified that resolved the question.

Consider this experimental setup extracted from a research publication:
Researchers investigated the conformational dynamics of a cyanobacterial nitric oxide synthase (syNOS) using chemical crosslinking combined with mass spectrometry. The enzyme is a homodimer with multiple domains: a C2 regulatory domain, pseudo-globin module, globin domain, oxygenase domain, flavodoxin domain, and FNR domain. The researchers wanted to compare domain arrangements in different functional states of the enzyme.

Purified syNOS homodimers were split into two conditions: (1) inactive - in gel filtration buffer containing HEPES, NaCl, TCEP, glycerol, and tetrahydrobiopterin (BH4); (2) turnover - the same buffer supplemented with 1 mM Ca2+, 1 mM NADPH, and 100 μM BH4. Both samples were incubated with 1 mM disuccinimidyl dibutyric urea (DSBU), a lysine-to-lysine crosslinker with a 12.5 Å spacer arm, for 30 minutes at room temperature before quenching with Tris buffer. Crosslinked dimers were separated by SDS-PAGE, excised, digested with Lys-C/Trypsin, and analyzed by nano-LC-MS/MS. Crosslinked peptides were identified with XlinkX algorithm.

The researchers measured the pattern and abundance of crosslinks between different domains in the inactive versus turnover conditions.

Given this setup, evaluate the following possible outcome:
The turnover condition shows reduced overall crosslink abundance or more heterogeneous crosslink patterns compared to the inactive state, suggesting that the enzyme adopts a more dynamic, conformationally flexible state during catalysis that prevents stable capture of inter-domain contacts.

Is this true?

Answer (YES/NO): NO